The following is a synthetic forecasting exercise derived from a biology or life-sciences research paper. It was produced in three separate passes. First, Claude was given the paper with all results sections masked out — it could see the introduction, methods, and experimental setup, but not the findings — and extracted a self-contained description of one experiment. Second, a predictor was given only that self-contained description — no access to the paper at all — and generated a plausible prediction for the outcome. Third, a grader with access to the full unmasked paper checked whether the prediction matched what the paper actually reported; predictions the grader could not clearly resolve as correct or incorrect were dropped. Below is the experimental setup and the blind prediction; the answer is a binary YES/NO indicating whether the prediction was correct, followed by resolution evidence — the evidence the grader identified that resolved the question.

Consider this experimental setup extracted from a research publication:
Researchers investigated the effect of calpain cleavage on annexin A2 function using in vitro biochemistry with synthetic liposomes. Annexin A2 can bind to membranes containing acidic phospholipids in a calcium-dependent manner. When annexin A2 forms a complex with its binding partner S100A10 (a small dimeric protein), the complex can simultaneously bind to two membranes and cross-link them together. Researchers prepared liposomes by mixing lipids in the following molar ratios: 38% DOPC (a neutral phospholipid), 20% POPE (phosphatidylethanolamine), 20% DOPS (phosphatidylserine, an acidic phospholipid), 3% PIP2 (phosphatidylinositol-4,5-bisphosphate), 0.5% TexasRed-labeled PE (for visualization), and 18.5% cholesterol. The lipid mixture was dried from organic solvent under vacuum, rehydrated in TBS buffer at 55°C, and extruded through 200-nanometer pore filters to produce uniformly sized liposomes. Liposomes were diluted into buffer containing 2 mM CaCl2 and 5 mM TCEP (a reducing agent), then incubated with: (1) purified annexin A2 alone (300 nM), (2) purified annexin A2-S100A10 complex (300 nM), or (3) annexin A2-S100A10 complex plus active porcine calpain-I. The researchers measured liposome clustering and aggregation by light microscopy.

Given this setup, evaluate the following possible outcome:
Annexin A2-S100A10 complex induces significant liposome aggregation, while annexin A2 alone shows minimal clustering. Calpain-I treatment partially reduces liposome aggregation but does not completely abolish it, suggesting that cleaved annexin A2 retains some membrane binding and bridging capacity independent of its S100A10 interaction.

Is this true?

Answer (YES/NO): NO